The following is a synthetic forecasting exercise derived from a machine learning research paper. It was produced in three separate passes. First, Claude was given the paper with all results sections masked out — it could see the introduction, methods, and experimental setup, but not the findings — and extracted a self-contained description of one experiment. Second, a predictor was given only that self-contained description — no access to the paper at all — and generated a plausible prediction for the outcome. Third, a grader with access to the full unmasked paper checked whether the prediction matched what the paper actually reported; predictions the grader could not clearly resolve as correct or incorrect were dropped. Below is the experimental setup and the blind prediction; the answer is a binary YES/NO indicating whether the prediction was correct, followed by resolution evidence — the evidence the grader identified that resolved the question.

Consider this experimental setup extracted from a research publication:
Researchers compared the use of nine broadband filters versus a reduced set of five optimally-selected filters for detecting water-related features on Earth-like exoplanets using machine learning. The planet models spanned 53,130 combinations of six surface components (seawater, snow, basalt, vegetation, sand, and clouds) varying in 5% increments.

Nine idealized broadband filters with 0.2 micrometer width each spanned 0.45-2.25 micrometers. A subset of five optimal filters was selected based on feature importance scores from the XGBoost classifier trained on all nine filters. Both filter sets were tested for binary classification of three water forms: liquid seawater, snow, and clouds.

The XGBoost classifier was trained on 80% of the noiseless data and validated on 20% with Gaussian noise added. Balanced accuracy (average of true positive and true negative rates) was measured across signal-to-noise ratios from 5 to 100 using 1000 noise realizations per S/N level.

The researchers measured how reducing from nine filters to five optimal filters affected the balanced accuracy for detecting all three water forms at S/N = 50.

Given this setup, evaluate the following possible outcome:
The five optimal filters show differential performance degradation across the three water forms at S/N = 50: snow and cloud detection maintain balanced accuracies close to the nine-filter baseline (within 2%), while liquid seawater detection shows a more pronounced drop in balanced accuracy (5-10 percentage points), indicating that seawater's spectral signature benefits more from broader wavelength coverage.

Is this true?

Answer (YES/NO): NO